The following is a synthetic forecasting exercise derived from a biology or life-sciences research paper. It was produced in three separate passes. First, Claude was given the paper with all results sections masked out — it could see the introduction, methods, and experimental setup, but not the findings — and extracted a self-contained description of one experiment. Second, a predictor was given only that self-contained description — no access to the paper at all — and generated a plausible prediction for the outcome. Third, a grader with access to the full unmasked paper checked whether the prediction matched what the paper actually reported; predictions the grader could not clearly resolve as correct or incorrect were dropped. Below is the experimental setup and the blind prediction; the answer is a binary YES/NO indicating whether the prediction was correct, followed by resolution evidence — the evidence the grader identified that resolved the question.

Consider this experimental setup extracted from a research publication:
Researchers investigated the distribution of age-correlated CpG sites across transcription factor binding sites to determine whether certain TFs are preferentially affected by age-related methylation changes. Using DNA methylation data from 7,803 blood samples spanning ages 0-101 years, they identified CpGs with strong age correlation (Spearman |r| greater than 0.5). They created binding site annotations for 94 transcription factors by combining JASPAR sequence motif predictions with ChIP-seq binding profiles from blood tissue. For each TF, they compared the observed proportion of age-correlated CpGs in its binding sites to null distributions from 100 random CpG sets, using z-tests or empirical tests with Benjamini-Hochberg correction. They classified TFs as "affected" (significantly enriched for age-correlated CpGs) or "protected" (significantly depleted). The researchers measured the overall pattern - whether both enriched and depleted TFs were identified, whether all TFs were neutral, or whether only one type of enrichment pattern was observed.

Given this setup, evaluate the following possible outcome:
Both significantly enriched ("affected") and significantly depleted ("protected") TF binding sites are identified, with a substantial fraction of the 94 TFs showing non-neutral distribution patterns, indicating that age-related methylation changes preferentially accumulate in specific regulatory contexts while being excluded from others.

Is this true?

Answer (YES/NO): NO